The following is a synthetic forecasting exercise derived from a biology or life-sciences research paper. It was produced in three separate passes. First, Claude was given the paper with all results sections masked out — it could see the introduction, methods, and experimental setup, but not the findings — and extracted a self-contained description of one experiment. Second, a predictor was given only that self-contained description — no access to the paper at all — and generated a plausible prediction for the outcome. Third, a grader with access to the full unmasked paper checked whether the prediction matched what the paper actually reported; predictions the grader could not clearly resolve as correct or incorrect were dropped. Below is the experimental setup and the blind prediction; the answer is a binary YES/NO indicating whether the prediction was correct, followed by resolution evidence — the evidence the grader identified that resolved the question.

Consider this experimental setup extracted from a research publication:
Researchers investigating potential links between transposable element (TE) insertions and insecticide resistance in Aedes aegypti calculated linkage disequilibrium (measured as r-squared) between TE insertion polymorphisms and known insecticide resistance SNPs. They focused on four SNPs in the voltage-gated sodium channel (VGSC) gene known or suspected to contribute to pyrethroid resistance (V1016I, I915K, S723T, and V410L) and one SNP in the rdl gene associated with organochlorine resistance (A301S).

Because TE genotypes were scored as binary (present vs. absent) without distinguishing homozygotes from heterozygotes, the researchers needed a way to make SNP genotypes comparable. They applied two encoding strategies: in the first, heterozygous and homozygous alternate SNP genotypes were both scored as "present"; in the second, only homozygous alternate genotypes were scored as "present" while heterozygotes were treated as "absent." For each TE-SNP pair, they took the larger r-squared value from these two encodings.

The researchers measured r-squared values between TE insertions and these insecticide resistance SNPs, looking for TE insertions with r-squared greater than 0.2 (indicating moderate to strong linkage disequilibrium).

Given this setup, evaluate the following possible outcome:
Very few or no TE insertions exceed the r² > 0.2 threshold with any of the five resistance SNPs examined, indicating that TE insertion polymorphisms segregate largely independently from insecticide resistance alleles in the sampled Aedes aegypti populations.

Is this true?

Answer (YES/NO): NO